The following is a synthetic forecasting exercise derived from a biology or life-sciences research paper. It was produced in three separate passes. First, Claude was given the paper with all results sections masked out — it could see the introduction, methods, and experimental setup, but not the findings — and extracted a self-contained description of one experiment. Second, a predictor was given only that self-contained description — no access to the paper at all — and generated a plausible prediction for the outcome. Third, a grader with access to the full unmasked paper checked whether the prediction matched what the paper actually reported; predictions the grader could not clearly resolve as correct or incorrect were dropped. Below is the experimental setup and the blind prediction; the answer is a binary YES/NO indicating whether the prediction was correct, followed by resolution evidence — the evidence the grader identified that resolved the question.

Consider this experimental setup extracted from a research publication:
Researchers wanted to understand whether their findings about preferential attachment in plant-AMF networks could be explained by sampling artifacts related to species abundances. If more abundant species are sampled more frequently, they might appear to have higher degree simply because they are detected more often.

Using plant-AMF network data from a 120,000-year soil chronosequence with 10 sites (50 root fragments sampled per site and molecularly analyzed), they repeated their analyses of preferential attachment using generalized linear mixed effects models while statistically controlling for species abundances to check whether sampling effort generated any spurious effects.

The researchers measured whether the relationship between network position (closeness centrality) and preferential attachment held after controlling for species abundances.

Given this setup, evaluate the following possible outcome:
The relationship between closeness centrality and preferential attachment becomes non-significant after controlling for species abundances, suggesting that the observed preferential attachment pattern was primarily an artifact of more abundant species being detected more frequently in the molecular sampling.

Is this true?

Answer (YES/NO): NO